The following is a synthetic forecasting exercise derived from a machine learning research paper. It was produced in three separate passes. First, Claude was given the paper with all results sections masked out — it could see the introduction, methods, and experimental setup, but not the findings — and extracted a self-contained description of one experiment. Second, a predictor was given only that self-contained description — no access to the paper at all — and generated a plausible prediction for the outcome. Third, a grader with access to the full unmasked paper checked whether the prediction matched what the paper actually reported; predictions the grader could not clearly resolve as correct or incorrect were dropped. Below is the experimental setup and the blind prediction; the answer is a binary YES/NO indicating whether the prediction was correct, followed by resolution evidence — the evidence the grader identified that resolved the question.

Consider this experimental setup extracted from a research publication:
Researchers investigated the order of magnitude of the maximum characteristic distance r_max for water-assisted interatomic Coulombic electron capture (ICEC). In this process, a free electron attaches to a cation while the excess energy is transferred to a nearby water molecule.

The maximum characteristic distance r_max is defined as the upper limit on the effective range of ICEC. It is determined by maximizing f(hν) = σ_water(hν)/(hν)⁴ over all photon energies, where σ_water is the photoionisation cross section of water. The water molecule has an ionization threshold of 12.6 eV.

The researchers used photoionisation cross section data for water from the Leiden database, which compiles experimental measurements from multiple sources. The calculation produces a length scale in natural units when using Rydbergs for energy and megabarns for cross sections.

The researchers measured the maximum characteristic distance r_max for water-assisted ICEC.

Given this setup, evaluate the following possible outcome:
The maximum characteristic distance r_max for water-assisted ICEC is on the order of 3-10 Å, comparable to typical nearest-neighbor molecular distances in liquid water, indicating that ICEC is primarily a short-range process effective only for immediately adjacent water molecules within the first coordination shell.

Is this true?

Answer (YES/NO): NO